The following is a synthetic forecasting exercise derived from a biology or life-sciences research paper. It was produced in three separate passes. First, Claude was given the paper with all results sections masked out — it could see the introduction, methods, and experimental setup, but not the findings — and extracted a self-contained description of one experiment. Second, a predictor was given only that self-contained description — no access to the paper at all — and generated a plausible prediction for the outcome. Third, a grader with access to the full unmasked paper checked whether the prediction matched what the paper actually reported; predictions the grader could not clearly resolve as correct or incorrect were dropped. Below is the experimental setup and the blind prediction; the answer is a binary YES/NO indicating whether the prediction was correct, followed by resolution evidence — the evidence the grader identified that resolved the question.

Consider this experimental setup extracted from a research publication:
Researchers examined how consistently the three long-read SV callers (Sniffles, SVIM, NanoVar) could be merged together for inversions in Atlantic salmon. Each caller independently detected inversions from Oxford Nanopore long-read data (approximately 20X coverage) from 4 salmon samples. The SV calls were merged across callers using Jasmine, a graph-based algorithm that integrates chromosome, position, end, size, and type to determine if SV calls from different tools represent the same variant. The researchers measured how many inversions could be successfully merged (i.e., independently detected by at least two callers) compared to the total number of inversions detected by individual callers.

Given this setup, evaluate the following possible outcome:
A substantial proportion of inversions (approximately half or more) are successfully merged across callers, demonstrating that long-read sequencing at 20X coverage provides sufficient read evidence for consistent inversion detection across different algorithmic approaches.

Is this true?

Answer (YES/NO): NO